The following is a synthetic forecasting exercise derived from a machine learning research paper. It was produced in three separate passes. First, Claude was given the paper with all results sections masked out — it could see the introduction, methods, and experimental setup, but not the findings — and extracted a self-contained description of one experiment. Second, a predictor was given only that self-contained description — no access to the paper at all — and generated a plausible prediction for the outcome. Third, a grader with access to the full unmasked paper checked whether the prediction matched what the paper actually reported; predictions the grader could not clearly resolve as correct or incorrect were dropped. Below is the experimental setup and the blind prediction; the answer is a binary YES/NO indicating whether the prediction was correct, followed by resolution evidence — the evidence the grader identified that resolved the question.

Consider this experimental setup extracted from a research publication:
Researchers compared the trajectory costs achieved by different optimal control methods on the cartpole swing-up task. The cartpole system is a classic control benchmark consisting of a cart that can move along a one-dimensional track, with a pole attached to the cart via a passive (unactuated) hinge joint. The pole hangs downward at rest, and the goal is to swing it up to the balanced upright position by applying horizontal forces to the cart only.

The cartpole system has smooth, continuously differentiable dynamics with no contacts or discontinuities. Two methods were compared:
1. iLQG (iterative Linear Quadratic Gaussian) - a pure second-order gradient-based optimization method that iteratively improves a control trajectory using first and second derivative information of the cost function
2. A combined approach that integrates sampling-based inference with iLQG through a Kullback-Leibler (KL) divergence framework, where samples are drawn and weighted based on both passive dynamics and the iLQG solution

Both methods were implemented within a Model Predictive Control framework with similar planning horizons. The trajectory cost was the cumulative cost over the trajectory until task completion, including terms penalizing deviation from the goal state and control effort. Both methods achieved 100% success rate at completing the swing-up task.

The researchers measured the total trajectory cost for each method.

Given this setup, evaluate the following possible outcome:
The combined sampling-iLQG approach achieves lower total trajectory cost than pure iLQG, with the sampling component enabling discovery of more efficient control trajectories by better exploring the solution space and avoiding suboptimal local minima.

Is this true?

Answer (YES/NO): NO